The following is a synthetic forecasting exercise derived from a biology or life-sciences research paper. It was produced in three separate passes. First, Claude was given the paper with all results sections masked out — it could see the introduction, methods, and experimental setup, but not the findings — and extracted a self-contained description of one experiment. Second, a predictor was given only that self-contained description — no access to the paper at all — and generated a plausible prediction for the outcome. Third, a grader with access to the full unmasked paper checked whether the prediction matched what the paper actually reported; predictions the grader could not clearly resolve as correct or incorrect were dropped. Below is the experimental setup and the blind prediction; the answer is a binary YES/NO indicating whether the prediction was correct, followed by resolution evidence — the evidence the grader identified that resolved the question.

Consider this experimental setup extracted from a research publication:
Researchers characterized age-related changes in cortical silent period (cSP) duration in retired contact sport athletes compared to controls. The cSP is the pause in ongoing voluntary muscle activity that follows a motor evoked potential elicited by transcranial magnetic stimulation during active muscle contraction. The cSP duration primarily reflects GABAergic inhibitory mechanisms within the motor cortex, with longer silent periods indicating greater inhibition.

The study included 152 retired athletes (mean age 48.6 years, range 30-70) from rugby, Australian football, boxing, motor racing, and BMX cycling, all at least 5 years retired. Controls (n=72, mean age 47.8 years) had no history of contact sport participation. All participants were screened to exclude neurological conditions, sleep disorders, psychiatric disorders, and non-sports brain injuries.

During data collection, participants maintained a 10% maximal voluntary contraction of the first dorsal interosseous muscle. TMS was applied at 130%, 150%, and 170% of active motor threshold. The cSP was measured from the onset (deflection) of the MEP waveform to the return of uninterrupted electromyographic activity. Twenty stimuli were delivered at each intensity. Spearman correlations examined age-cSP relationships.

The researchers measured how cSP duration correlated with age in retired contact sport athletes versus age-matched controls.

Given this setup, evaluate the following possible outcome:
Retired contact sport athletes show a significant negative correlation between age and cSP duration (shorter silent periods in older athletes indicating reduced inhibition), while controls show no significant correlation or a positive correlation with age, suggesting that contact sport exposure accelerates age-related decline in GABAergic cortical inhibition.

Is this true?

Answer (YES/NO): NO